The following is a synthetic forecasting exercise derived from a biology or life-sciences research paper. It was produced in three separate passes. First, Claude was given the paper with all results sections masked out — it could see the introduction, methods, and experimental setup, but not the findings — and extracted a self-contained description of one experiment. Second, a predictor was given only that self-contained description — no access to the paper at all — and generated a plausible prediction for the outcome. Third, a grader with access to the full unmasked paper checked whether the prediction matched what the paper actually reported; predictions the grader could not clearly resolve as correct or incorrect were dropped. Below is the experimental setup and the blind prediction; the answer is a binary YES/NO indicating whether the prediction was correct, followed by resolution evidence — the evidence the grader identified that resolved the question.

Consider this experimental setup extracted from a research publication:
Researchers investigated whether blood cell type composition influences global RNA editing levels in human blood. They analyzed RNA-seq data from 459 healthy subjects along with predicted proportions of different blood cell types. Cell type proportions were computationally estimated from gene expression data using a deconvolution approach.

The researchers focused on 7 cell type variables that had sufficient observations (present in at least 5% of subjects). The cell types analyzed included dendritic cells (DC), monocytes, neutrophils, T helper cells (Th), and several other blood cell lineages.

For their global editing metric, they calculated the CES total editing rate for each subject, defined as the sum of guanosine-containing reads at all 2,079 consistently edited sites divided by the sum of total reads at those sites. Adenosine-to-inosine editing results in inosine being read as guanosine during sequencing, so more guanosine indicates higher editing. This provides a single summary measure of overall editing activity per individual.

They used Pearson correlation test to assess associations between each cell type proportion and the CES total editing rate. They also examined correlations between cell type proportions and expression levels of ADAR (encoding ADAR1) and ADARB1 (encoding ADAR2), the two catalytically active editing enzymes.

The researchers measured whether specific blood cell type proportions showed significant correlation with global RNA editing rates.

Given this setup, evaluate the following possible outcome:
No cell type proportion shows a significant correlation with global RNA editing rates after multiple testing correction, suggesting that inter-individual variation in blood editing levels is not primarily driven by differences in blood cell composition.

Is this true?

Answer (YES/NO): NO